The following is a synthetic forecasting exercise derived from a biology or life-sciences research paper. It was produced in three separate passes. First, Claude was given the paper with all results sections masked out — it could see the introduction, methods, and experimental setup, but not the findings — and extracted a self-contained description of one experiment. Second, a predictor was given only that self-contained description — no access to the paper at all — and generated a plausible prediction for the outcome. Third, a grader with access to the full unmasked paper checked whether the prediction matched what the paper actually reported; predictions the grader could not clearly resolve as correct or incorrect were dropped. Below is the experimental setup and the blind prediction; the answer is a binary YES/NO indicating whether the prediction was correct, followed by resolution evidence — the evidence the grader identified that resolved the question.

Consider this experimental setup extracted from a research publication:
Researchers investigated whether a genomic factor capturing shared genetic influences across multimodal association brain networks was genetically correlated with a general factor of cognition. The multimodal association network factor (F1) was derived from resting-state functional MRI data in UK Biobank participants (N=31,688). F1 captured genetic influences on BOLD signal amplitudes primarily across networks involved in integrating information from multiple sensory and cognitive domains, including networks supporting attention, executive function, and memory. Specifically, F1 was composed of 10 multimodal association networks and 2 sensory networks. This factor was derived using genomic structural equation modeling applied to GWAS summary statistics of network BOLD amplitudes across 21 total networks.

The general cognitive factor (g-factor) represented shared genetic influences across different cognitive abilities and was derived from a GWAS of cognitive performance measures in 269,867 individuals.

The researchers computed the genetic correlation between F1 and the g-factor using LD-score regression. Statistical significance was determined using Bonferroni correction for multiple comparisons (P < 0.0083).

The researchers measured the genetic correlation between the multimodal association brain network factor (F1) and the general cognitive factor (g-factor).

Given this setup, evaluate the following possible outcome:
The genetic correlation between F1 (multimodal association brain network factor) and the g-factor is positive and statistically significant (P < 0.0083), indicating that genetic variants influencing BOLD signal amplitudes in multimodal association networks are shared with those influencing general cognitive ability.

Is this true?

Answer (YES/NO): NO